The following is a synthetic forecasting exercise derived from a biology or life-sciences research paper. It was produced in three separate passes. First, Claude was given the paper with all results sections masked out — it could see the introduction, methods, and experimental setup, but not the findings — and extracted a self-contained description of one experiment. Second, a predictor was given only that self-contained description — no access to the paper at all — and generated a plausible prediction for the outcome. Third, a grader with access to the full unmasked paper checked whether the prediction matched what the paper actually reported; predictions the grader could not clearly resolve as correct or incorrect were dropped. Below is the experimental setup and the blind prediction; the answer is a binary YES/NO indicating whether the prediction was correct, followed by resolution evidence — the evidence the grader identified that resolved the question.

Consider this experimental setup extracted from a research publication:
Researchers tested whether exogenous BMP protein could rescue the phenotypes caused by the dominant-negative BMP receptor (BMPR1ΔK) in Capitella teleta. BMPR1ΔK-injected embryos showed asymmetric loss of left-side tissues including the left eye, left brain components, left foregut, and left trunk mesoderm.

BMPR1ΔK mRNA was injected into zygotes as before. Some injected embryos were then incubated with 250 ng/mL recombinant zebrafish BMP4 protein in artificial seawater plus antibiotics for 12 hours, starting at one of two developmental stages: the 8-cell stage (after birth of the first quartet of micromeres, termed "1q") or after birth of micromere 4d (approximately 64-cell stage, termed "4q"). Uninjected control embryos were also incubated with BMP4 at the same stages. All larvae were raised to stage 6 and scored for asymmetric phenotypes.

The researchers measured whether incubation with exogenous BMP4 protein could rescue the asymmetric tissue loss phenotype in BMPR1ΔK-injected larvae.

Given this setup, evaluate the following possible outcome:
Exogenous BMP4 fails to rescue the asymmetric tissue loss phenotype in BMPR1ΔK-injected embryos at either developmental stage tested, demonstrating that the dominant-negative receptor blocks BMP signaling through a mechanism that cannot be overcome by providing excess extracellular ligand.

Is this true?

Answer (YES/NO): NO